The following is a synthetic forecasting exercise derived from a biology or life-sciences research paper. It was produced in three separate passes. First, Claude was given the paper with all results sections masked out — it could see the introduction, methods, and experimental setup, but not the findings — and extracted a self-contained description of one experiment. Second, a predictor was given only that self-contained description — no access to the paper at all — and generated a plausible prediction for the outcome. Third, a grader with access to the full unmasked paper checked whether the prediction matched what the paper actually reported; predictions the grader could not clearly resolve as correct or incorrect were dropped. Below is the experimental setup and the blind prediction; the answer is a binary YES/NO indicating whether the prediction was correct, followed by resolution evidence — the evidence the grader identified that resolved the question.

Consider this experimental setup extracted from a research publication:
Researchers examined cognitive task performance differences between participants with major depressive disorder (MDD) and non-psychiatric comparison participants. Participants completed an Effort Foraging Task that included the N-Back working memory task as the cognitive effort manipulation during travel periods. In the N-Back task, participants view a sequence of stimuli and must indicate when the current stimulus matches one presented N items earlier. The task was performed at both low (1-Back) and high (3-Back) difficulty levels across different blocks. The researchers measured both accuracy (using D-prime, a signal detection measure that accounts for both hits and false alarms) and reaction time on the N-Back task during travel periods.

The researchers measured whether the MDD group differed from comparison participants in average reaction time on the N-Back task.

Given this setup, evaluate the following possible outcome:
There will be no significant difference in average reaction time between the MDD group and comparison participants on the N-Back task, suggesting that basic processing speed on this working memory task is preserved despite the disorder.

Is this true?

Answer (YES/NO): NO